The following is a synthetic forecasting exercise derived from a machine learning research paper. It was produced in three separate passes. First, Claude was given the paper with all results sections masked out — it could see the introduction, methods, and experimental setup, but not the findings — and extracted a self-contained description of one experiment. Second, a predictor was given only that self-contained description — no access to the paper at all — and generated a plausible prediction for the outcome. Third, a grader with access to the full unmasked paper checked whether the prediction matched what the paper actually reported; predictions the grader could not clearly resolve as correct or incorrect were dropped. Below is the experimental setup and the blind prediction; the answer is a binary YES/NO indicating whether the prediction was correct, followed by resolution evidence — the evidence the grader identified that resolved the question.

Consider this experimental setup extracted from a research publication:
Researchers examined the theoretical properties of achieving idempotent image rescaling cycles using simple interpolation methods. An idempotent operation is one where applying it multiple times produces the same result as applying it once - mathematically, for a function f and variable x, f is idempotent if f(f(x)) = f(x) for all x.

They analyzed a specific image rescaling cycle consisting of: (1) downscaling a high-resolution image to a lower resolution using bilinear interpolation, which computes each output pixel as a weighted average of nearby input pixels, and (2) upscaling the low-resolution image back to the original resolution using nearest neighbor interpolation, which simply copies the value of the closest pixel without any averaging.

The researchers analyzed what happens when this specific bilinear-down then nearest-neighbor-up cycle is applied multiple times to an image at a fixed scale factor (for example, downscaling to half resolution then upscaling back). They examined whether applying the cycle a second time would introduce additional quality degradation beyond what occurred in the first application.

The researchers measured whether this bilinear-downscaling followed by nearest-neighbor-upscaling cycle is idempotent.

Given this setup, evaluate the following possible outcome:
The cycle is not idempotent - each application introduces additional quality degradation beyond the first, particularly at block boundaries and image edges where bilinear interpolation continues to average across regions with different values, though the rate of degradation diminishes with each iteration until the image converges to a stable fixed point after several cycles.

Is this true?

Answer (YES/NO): NO